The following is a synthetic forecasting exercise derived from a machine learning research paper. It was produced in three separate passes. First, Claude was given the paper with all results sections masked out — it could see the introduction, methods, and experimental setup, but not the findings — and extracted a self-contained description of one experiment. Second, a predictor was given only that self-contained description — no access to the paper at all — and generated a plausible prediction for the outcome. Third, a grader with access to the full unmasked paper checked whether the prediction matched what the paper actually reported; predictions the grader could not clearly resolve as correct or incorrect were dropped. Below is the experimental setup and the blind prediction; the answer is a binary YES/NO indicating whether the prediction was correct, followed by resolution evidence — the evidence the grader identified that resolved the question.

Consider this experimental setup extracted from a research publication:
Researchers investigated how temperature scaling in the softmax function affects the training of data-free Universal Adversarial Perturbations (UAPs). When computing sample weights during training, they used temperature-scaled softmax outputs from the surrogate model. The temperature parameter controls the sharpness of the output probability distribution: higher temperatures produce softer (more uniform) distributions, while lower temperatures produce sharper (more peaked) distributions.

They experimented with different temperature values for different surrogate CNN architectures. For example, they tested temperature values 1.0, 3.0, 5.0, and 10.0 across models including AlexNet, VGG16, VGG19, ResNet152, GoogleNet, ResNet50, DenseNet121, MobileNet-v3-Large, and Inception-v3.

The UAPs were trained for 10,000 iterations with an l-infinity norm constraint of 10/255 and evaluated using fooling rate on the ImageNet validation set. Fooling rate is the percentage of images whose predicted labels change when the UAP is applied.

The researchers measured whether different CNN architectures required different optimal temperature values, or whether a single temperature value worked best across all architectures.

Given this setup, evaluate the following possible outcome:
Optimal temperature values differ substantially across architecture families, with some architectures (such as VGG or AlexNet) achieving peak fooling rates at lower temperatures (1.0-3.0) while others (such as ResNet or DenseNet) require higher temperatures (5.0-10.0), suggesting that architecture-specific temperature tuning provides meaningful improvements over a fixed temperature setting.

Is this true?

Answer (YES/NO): NO